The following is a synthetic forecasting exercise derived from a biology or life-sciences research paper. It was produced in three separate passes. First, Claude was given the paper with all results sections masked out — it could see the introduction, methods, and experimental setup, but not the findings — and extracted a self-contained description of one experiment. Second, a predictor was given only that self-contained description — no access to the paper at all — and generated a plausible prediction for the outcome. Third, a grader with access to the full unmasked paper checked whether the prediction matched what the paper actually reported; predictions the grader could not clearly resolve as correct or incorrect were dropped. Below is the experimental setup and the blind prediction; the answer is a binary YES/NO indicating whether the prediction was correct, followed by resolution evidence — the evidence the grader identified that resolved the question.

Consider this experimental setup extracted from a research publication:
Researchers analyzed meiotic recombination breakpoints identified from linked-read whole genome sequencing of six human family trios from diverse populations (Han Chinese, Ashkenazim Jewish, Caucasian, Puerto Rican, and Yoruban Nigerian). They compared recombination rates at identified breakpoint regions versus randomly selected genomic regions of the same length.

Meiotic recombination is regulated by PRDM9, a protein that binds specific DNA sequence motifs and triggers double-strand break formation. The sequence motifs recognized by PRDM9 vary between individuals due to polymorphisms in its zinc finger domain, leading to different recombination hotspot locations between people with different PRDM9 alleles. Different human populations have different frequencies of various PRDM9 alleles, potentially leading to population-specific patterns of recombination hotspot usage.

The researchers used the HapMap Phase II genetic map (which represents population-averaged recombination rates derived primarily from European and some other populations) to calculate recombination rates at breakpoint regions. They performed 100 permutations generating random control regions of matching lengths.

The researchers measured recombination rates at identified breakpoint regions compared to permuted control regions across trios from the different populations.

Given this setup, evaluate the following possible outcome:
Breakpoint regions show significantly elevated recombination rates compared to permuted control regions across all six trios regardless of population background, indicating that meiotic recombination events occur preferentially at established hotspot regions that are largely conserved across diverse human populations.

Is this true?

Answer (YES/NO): YES